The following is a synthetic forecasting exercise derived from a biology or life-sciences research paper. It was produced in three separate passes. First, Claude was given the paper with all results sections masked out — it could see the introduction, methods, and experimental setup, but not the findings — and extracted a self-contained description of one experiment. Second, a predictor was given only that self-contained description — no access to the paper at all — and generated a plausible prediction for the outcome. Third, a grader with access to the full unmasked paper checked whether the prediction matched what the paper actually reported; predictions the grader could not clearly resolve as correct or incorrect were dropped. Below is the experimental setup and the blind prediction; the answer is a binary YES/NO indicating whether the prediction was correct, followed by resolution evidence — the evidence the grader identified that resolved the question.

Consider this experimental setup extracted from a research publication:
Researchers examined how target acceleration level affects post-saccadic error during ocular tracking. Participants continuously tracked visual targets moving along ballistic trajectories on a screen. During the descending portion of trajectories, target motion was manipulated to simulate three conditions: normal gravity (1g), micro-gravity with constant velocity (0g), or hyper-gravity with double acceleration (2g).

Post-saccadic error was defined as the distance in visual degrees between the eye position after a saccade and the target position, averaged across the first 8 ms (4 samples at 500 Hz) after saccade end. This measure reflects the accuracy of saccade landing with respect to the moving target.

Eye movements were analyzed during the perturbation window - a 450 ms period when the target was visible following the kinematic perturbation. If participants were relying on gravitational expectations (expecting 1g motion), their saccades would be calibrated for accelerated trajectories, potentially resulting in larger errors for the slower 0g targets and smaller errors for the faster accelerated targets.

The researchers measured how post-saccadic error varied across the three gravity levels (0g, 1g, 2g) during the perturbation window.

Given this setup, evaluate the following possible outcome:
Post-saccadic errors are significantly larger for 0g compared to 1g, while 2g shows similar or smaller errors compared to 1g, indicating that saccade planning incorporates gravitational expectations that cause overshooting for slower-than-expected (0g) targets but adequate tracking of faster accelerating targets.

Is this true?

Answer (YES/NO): YES